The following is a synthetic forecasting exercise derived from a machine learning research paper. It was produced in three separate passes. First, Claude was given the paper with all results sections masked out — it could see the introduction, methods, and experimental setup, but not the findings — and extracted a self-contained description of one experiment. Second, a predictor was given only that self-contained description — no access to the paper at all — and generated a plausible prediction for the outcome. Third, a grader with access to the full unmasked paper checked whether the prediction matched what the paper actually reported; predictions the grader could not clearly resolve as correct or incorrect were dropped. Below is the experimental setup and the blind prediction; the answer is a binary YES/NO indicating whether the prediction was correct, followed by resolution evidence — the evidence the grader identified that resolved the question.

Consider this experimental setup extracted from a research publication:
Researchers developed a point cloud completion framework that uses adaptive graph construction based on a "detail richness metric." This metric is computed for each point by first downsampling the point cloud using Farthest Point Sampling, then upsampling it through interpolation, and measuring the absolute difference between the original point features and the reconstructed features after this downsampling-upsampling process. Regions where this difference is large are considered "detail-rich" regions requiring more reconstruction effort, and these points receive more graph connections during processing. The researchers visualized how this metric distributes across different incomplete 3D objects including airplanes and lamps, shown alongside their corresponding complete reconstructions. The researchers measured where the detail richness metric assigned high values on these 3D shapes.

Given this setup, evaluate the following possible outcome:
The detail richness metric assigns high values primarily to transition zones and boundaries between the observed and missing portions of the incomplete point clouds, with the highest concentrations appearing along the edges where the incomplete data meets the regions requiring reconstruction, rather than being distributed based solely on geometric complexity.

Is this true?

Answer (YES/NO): NO